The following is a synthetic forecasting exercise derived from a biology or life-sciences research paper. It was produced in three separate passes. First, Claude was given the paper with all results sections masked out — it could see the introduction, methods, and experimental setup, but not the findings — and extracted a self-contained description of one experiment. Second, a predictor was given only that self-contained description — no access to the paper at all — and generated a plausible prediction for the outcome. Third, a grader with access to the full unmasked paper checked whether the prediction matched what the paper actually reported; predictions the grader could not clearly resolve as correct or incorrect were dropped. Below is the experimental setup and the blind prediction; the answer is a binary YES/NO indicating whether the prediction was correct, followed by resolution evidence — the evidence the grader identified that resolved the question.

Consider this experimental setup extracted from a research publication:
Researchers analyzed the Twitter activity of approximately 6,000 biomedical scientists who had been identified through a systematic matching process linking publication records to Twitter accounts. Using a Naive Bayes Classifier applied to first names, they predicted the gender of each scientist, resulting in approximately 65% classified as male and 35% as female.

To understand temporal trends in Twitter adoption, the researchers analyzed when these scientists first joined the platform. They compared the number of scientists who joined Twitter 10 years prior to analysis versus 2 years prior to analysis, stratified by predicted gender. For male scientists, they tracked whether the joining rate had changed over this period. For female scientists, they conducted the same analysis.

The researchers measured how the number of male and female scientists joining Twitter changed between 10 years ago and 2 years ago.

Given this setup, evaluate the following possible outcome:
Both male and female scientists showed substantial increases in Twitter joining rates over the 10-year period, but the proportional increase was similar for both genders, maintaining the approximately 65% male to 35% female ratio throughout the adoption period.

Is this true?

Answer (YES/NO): NO